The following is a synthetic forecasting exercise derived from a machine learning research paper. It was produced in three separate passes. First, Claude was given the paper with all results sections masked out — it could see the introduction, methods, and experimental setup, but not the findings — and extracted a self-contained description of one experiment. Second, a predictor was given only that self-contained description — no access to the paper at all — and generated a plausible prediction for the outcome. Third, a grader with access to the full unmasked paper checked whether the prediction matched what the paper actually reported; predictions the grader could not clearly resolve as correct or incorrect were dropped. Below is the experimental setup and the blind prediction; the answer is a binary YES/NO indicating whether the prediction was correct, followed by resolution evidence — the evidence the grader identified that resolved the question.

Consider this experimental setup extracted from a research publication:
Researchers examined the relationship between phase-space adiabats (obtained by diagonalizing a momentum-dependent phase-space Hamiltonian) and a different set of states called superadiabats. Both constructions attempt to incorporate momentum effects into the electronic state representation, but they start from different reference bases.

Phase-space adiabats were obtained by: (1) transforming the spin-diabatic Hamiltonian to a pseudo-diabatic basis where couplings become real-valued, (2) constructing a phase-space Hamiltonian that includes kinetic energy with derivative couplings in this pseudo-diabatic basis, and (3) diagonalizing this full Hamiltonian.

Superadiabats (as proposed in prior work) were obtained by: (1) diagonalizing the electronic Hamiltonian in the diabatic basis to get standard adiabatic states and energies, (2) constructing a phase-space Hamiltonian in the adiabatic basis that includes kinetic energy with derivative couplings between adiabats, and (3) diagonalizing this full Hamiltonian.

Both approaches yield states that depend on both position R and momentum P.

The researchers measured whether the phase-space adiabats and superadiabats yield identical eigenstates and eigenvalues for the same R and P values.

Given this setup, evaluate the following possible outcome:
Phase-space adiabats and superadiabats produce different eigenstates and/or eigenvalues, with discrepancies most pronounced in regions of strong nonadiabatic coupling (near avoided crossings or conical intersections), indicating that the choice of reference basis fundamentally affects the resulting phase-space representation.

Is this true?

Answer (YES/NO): NO